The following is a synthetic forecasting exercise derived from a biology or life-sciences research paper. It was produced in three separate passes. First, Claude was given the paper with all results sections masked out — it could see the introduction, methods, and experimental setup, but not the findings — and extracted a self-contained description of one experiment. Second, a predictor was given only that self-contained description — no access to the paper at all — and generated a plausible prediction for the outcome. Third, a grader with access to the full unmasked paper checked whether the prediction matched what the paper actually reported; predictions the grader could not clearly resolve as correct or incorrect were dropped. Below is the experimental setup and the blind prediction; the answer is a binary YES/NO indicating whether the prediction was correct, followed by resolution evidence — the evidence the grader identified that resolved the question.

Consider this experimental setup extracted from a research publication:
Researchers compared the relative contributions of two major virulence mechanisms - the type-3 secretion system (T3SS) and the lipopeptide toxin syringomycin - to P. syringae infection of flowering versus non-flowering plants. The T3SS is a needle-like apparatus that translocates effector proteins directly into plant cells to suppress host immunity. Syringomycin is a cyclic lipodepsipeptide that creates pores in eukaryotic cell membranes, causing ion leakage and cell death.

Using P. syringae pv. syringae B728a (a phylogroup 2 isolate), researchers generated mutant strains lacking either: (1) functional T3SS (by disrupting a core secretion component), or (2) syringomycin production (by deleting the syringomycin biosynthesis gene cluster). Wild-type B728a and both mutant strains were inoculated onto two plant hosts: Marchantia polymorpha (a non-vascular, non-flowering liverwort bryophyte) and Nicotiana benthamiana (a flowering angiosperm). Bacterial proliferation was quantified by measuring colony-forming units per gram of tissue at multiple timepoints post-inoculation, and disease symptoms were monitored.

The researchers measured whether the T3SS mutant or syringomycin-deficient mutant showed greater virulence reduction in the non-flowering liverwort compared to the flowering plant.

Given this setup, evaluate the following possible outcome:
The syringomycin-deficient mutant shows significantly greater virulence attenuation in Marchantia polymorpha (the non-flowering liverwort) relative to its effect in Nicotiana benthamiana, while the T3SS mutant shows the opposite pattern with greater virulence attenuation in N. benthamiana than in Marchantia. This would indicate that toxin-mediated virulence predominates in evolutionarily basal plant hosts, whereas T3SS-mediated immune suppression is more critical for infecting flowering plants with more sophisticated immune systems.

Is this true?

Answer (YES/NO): NO